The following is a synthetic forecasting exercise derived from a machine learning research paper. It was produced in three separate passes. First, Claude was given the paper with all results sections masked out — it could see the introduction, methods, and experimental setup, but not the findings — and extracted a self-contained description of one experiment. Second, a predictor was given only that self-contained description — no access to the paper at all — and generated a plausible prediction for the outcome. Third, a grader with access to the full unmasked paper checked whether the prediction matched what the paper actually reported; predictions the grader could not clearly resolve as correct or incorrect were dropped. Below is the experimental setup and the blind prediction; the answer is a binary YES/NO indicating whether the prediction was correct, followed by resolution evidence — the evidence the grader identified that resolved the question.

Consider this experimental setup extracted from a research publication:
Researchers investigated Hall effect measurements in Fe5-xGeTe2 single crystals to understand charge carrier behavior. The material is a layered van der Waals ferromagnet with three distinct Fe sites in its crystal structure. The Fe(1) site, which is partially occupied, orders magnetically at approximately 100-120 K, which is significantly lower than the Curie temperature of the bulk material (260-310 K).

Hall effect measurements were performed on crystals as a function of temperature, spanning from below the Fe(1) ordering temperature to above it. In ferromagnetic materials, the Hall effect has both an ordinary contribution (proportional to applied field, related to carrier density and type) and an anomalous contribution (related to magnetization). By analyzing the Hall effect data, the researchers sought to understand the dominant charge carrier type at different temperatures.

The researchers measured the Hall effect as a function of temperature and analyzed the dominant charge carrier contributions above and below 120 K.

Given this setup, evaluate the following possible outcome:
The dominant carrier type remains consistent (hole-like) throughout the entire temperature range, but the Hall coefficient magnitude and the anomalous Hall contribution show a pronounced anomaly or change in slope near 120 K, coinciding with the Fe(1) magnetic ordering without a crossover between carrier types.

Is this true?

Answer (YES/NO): NO